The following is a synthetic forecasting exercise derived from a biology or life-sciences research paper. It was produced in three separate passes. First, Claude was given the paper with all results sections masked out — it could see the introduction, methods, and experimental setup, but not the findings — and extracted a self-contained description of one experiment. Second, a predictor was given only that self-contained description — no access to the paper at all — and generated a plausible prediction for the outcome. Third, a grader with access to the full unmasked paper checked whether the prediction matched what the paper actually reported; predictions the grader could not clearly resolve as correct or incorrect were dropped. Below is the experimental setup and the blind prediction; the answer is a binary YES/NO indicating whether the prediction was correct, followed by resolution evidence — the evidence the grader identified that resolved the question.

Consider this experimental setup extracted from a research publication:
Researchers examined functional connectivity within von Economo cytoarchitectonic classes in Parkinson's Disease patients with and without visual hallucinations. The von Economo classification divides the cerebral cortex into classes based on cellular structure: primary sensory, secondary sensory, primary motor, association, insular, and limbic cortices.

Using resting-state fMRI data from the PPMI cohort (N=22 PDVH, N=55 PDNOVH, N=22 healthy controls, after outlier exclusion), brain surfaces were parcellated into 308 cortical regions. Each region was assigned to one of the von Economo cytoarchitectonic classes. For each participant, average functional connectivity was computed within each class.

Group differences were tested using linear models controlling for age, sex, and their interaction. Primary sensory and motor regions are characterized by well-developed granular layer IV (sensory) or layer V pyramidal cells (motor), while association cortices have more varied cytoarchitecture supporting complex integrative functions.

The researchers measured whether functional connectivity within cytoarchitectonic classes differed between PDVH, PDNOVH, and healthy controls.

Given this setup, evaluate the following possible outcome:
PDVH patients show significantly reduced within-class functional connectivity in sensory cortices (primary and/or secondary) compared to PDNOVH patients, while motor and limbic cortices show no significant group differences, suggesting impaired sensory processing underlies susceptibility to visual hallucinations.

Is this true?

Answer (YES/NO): NO